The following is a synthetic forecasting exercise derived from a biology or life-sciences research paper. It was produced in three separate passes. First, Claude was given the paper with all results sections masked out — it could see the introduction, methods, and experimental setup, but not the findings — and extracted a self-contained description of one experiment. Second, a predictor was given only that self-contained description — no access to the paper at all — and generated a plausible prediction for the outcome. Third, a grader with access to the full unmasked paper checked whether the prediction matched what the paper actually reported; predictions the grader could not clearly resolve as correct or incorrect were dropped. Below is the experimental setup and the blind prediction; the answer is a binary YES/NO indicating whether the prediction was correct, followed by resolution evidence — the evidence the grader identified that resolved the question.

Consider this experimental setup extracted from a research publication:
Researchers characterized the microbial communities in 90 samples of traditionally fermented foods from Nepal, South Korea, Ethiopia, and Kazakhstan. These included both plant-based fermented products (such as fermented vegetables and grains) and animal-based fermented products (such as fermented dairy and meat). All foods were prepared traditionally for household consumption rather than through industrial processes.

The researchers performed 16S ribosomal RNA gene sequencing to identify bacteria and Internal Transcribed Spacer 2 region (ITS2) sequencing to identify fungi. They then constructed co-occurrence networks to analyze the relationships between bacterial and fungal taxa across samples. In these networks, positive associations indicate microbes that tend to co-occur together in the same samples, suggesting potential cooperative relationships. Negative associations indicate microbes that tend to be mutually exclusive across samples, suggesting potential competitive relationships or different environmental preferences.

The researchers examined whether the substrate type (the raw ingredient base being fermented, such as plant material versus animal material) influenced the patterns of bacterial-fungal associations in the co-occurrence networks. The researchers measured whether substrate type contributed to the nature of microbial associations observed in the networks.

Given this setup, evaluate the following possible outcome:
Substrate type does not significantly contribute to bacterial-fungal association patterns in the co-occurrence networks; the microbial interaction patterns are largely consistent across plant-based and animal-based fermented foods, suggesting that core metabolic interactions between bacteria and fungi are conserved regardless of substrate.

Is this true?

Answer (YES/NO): NO